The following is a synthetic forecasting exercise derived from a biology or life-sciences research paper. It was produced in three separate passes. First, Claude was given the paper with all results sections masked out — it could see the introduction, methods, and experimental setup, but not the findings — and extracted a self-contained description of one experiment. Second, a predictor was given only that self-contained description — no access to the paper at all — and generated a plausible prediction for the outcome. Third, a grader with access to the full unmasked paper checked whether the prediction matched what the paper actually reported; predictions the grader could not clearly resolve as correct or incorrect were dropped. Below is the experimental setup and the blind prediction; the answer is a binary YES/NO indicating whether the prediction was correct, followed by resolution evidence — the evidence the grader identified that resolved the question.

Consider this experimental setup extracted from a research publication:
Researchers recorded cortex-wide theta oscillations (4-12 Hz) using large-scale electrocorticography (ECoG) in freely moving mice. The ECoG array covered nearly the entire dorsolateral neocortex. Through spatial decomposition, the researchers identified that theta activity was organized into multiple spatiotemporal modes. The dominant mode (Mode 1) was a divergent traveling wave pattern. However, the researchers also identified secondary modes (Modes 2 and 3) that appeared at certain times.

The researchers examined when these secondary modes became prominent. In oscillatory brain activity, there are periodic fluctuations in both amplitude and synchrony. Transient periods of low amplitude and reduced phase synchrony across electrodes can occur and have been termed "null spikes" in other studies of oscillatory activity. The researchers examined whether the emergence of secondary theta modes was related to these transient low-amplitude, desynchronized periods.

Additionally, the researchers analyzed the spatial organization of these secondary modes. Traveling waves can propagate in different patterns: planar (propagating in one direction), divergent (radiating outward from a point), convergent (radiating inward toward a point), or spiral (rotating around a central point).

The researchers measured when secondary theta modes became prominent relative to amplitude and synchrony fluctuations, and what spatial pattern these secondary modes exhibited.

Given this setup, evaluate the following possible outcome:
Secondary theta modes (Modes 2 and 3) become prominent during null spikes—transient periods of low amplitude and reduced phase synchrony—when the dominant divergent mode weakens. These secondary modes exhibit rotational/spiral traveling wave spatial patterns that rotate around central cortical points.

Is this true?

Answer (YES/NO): YES